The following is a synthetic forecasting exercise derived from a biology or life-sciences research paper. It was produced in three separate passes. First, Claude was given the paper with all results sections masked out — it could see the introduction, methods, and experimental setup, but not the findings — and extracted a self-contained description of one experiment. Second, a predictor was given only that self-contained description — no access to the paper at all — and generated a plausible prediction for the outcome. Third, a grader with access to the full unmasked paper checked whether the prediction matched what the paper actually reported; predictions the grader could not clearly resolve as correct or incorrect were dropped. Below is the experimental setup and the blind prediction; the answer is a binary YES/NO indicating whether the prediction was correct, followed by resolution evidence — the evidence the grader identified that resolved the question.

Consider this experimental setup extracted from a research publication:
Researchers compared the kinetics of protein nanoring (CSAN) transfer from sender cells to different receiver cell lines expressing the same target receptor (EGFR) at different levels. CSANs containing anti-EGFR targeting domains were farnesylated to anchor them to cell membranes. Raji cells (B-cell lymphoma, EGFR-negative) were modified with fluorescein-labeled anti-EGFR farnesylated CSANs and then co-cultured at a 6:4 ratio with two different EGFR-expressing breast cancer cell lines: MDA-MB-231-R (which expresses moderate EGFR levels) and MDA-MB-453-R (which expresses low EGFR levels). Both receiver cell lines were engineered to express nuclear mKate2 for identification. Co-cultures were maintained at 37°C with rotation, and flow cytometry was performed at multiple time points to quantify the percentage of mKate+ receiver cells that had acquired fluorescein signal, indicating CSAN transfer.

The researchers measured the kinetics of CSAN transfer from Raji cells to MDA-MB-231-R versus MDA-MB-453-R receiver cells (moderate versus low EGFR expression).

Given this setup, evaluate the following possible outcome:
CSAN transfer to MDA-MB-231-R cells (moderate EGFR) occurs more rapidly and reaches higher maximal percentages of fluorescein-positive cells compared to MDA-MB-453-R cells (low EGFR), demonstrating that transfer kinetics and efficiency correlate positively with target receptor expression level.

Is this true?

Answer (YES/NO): YES